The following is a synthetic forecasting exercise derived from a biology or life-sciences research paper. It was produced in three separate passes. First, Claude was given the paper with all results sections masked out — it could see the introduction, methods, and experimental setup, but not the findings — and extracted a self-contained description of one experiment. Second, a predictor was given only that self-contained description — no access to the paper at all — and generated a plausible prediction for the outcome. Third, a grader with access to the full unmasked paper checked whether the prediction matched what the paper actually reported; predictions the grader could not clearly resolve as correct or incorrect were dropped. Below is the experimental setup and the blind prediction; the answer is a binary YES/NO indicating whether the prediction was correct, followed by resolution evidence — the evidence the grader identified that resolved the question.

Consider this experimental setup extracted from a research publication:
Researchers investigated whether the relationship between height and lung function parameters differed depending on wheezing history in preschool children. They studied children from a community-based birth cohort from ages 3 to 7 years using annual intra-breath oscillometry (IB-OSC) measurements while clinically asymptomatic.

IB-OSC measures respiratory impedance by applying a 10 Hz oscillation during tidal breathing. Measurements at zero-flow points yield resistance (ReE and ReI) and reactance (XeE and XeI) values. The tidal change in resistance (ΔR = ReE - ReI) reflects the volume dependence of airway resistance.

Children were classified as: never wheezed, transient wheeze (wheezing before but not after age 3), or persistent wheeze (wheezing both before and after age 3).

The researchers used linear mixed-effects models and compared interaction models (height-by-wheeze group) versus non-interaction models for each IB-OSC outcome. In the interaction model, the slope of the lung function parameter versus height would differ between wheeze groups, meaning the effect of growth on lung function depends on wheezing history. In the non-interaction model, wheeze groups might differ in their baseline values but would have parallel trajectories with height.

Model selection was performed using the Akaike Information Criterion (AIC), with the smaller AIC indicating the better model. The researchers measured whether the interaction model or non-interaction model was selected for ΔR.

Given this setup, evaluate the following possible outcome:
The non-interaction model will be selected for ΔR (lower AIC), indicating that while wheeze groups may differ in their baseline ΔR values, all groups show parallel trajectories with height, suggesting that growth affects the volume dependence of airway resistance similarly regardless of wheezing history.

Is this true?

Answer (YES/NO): YES